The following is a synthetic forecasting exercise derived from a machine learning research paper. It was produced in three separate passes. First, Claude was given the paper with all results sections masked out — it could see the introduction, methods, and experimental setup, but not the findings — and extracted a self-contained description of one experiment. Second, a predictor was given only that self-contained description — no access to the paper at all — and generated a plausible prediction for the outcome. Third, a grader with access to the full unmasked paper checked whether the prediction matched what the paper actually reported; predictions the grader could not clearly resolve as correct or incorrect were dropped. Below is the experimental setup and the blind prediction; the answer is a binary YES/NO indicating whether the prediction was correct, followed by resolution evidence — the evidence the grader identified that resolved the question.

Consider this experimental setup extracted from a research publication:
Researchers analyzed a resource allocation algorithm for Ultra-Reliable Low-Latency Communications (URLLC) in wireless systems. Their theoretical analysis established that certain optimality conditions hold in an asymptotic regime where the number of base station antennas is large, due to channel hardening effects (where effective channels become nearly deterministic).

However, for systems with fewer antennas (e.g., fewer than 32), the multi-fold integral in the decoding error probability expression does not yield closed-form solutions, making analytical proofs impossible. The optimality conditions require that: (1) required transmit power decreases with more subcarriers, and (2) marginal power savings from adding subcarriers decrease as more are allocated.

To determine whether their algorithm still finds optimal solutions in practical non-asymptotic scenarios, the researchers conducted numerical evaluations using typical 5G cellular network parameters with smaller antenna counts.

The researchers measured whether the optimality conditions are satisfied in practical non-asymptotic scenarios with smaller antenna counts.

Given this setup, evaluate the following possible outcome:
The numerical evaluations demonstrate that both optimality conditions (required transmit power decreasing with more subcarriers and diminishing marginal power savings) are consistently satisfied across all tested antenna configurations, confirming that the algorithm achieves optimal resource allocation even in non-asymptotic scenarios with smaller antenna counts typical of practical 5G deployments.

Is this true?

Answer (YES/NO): YES